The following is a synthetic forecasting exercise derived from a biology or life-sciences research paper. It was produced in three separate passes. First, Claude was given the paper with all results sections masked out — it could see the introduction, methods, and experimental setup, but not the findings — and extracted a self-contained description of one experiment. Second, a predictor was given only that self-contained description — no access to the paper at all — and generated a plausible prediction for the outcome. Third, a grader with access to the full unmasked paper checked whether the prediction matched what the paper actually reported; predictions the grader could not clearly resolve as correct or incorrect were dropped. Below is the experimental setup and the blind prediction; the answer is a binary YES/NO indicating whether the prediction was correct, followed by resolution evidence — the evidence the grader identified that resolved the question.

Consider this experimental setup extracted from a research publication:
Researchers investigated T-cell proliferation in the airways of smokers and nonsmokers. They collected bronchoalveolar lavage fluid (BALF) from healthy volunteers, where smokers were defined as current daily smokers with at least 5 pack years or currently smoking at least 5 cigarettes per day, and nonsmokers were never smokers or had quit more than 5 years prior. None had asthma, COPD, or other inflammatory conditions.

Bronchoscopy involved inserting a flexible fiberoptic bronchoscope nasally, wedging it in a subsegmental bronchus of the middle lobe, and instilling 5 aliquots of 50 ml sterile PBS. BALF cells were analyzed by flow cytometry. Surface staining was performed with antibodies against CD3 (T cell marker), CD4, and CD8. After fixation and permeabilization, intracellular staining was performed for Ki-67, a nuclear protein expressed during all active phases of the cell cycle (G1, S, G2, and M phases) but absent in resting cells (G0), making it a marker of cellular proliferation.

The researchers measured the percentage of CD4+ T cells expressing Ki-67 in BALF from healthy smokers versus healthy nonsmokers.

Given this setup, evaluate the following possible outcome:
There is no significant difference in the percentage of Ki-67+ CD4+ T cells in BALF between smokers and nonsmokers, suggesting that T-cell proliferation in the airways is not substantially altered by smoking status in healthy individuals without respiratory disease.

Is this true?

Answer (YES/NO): NO